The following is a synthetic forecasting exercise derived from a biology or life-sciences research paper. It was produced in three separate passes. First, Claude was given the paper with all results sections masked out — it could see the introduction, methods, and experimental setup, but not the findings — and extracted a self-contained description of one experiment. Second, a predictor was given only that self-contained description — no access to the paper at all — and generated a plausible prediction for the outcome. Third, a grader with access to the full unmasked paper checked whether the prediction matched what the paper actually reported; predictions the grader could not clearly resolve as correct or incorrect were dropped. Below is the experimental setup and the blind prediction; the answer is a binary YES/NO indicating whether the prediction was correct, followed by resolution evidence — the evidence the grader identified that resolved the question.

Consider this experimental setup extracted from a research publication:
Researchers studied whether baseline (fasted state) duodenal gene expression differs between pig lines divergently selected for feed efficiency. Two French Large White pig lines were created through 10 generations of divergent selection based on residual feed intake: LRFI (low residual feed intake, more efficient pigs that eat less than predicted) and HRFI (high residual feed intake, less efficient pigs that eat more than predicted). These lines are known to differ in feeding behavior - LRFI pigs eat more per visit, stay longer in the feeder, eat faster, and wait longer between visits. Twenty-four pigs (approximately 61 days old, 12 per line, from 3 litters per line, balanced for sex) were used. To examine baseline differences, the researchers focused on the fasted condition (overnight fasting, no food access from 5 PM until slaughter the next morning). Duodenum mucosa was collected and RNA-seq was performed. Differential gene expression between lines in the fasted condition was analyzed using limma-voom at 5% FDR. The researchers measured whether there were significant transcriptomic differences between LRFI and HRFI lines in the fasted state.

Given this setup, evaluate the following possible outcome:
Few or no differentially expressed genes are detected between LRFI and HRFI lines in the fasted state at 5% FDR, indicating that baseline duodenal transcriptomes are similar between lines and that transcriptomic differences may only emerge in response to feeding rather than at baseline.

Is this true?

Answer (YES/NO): NO